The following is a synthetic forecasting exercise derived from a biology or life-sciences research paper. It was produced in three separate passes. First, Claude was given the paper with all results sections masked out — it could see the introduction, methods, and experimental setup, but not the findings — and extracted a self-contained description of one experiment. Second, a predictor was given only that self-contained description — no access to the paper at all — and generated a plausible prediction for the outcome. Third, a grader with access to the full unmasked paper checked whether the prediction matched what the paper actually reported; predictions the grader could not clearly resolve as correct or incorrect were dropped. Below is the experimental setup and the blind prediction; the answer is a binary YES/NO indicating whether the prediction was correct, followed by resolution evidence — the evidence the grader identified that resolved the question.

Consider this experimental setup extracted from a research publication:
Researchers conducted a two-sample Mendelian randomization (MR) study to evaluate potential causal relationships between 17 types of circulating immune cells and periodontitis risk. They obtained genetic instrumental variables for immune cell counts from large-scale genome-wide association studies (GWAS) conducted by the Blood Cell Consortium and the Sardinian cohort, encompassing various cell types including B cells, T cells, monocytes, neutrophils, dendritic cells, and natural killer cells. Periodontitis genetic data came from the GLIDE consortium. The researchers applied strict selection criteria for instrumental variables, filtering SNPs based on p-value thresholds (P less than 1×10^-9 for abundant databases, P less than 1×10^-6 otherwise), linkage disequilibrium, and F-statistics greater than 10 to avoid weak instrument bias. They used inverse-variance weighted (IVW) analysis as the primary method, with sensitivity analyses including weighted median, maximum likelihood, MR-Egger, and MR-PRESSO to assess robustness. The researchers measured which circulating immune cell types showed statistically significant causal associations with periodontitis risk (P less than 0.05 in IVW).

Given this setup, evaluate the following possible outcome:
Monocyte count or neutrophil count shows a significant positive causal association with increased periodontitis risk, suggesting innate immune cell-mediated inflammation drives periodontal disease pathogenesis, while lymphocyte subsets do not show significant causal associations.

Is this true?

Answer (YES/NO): NO